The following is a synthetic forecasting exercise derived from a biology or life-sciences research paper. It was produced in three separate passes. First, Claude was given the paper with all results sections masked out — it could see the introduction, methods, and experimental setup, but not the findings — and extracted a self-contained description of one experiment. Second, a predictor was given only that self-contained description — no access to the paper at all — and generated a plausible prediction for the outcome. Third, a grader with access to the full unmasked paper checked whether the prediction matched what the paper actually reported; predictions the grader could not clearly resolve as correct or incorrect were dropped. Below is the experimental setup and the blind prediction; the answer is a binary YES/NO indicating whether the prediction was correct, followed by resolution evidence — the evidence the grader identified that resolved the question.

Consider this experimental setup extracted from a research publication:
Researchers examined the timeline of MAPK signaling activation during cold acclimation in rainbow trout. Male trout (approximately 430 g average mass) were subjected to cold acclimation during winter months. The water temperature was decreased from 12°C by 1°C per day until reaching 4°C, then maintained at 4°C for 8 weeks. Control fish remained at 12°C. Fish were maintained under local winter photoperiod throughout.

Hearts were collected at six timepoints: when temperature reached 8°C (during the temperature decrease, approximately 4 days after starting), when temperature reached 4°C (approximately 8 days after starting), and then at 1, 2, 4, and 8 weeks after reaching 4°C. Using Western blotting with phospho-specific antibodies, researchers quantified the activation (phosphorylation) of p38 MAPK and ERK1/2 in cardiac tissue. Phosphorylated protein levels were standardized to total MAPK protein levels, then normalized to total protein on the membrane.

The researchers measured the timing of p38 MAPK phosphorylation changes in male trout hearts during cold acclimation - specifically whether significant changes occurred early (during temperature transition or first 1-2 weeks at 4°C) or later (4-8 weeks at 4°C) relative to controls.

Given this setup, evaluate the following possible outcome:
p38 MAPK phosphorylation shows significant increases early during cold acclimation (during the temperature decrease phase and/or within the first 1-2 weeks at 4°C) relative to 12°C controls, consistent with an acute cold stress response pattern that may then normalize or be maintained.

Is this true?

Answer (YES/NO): NO